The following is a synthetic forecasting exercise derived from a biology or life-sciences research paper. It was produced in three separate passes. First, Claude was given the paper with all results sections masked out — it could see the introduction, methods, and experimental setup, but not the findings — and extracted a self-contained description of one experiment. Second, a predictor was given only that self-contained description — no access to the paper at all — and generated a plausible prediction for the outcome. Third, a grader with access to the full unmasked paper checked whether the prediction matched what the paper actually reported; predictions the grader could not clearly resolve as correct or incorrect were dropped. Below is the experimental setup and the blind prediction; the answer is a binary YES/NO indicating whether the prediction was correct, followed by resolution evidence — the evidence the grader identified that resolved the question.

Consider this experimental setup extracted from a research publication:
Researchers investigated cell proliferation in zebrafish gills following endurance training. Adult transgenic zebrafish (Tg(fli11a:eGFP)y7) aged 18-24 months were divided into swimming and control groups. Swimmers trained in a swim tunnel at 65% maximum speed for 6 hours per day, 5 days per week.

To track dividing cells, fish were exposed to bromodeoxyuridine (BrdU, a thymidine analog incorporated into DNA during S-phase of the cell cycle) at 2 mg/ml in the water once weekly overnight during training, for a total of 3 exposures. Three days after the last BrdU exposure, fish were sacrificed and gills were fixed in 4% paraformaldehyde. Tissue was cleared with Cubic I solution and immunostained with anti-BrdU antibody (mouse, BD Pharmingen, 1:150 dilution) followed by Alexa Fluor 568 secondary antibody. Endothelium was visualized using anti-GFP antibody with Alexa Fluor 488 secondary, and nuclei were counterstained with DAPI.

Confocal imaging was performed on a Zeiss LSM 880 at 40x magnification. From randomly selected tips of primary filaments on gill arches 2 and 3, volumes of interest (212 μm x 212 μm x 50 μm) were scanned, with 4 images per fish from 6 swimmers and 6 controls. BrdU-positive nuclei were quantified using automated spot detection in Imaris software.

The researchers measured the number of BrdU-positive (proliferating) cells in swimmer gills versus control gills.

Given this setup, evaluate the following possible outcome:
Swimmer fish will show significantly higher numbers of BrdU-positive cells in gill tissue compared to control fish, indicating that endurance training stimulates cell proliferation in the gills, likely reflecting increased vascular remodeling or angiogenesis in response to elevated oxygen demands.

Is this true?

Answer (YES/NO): YES